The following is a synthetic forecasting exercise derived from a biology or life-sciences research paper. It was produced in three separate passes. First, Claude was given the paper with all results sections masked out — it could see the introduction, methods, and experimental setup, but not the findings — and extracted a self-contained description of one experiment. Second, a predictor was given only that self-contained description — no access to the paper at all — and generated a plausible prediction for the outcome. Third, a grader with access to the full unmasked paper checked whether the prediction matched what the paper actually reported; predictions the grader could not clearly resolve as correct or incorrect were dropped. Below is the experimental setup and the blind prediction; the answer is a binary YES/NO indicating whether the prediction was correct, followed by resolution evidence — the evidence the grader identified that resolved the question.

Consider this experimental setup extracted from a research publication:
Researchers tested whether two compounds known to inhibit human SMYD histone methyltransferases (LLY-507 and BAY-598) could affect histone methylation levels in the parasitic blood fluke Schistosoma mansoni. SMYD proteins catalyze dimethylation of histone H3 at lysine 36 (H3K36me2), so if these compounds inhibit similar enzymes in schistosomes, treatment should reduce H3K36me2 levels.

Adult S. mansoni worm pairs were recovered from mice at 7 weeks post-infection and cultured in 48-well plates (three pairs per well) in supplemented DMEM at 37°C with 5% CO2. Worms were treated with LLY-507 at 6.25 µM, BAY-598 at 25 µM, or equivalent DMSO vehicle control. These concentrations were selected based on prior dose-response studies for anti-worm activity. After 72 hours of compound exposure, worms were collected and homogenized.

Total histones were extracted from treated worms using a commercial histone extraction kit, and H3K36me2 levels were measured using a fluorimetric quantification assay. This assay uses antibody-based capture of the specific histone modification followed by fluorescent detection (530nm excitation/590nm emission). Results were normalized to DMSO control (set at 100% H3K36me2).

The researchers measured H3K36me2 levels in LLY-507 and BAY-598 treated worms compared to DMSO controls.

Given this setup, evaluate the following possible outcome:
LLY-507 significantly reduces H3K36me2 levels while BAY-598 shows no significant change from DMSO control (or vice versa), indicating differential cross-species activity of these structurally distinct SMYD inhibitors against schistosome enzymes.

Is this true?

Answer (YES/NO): NO